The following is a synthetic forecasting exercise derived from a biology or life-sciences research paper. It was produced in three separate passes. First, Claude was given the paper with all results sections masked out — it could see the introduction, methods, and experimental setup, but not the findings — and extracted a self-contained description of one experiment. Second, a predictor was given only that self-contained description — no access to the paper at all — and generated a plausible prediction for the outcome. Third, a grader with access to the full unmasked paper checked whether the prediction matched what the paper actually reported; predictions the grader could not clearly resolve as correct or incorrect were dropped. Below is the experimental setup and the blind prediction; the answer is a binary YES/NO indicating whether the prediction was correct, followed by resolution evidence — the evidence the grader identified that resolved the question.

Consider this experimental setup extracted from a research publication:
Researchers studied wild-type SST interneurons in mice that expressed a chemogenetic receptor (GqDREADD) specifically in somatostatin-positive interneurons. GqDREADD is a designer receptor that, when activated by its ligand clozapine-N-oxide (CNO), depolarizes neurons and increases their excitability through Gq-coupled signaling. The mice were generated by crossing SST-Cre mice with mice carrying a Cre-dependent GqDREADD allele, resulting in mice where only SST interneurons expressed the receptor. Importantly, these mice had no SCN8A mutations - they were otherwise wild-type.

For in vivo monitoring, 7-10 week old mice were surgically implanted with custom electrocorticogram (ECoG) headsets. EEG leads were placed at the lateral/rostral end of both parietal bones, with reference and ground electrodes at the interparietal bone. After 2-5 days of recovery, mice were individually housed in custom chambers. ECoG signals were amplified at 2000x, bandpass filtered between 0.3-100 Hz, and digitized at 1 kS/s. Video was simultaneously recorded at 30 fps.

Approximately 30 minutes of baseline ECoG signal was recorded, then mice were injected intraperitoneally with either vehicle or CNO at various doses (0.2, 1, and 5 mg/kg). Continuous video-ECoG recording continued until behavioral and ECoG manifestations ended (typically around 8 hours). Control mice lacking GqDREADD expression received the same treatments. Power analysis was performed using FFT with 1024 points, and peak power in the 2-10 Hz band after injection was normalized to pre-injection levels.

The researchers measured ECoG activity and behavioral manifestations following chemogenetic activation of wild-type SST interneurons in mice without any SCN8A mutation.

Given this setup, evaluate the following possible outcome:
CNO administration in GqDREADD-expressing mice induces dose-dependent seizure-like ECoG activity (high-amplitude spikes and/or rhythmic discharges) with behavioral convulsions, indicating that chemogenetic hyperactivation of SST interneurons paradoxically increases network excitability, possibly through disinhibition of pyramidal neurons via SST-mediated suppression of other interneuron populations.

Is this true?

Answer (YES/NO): YES